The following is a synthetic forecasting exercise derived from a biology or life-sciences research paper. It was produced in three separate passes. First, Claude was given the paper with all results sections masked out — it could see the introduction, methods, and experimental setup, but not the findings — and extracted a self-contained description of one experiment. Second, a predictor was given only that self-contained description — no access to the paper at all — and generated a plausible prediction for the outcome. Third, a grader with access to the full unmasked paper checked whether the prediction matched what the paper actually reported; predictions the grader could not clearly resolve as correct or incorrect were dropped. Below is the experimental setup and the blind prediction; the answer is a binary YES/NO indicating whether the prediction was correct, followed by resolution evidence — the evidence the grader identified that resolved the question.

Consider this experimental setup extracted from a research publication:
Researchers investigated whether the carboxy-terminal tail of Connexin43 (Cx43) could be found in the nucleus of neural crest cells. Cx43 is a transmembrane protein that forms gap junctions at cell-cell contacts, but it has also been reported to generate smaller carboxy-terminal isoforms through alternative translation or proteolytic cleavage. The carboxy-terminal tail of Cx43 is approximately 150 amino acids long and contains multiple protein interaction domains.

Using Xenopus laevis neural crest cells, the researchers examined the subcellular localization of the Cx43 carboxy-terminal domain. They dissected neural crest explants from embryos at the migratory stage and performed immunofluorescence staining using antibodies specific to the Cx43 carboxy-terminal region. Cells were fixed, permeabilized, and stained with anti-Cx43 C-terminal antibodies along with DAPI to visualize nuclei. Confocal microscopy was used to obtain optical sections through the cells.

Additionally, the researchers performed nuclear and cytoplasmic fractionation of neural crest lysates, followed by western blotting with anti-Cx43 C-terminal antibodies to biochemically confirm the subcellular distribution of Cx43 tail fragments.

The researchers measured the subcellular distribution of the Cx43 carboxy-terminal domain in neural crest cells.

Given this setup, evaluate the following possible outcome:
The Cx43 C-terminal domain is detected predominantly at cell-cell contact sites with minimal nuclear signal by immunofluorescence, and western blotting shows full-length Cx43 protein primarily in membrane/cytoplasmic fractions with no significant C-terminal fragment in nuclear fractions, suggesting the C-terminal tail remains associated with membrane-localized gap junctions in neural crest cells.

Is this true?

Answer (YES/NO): NO